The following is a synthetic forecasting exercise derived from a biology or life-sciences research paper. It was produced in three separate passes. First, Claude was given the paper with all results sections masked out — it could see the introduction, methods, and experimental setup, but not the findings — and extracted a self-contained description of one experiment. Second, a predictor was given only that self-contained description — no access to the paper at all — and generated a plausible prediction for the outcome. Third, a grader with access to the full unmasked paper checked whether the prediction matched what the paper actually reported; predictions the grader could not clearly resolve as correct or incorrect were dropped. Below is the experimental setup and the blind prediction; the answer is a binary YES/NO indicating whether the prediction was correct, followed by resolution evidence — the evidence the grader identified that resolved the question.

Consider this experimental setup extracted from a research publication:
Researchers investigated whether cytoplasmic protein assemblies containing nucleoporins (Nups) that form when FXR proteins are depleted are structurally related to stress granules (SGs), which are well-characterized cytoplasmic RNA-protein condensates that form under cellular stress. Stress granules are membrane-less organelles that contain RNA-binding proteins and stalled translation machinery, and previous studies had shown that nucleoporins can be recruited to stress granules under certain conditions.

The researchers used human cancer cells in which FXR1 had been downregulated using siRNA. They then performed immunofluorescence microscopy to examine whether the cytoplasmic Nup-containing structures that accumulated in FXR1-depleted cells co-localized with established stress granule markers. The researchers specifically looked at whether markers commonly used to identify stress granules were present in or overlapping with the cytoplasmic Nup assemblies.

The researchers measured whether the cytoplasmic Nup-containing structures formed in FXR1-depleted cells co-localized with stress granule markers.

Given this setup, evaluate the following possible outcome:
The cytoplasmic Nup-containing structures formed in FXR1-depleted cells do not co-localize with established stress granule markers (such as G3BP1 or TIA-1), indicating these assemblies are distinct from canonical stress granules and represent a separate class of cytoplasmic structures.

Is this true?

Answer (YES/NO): YES